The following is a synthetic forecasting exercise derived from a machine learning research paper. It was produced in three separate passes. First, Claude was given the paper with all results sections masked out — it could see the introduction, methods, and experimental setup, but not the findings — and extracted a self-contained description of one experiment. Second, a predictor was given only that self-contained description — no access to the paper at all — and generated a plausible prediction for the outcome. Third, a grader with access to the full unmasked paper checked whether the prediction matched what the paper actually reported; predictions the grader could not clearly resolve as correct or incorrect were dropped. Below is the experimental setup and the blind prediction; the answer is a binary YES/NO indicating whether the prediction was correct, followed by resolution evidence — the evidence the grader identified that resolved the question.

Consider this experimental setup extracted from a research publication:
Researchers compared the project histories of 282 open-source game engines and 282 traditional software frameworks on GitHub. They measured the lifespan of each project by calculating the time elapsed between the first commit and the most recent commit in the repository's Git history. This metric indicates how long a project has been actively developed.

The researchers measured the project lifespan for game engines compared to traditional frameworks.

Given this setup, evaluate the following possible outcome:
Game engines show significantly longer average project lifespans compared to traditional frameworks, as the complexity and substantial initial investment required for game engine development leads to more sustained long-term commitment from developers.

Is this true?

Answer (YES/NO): NO